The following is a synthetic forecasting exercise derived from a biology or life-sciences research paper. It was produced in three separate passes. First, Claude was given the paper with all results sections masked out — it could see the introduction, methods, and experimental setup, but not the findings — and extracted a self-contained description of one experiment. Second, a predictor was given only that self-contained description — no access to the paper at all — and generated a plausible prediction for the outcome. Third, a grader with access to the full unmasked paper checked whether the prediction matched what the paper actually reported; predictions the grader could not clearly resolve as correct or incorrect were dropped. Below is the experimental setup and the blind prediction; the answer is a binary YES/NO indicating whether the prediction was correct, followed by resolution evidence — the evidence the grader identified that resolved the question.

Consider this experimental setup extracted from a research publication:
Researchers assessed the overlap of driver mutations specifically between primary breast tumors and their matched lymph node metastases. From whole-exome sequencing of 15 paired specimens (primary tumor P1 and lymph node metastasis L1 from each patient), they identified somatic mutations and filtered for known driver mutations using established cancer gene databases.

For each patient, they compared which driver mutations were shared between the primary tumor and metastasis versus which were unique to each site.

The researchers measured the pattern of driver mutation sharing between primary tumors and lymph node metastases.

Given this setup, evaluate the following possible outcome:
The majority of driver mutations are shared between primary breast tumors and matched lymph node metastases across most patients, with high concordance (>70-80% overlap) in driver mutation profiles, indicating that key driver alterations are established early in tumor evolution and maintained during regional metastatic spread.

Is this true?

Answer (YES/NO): YES